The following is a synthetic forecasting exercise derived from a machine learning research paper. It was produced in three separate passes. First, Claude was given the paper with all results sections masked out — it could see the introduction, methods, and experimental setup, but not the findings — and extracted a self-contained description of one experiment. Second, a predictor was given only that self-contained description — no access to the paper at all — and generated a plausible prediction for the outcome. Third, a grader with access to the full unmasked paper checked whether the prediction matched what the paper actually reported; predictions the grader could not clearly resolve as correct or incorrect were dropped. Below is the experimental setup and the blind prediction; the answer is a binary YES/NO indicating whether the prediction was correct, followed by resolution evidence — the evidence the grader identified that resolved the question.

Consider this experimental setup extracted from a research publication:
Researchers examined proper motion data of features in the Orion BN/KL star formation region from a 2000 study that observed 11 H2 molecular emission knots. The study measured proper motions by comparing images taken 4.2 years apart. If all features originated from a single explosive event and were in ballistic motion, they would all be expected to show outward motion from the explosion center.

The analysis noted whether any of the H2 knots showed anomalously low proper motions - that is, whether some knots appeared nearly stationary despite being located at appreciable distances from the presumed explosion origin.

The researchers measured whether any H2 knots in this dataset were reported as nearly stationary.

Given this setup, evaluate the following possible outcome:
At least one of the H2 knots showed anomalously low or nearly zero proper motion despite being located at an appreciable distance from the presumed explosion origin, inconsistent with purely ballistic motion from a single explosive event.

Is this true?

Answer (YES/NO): YES